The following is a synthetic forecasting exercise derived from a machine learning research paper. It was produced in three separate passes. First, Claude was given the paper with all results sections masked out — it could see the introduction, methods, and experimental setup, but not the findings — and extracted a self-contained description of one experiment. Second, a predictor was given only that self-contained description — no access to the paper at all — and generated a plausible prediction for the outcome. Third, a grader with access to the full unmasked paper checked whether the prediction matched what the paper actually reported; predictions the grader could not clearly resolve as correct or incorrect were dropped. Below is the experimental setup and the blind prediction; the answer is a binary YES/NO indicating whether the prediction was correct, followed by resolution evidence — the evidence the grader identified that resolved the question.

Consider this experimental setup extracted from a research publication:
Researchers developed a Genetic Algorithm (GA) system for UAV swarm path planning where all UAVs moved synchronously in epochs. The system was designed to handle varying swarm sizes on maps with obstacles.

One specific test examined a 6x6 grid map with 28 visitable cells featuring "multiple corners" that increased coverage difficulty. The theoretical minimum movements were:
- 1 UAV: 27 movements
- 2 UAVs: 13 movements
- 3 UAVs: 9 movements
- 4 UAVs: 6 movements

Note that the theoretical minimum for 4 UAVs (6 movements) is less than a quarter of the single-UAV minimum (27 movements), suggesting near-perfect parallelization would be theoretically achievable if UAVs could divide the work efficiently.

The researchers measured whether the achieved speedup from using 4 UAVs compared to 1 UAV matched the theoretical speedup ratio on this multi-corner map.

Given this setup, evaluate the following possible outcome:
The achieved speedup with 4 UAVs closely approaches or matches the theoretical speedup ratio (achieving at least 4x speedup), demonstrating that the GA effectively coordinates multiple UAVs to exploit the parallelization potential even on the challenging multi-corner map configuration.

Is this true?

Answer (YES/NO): NO